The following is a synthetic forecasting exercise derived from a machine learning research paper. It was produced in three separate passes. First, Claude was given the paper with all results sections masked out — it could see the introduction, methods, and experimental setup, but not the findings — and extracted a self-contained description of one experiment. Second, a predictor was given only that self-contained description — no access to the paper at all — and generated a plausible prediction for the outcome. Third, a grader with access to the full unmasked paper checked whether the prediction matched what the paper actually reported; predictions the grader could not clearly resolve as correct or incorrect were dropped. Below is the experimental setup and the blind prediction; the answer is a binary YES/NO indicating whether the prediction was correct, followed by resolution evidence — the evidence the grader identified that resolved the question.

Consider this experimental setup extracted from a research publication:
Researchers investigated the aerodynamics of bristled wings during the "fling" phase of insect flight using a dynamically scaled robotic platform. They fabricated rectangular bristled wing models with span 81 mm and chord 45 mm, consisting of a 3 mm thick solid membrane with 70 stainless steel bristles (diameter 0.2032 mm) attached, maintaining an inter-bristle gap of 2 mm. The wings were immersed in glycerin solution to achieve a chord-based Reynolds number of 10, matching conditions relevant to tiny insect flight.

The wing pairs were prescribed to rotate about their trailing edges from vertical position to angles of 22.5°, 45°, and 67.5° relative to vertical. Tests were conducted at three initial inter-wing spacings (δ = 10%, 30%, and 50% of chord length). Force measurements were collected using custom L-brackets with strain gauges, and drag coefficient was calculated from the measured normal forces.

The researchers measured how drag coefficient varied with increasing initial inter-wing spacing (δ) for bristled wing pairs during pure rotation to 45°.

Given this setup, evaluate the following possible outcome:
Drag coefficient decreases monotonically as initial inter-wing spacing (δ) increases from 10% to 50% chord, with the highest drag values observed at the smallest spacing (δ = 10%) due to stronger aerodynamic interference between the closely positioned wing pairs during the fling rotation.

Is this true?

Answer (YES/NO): YES